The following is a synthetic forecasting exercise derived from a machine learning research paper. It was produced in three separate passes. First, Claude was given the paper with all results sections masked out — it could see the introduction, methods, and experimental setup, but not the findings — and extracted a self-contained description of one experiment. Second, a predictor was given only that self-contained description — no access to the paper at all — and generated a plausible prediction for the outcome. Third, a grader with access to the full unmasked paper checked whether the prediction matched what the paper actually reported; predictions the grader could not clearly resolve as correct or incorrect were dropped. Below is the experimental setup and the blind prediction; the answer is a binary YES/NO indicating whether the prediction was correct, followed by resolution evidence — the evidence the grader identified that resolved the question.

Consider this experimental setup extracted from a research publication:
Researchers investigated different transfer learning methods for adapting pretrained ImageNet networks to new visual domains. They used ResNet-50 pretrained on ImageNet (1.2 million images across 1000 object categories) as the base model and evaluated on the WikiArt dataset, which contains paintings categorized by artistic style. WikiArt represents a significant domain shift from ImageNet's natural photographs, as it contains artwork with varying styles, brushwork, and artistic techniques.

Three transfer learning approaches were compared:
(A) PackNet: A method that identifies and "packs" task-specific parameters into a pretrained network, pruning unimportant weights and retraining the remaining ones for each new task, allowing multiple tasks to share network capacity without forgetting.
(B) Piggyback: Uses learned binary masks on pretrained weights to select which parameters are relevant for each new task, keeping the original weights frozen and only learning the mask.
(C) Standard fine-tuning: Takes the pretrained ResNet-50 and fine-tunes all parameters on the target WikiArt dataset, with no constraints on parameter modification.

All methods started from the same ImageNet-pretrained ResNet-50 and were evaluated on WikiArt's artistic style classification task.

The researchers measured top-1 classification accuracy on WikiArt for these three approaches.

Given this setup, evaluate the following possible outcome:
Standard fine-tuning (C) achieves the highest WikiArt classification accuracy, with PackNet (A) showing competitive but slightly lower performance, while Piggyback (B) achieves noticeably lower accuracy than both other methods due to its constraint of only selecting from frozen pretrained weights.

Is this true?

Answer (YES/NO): NO